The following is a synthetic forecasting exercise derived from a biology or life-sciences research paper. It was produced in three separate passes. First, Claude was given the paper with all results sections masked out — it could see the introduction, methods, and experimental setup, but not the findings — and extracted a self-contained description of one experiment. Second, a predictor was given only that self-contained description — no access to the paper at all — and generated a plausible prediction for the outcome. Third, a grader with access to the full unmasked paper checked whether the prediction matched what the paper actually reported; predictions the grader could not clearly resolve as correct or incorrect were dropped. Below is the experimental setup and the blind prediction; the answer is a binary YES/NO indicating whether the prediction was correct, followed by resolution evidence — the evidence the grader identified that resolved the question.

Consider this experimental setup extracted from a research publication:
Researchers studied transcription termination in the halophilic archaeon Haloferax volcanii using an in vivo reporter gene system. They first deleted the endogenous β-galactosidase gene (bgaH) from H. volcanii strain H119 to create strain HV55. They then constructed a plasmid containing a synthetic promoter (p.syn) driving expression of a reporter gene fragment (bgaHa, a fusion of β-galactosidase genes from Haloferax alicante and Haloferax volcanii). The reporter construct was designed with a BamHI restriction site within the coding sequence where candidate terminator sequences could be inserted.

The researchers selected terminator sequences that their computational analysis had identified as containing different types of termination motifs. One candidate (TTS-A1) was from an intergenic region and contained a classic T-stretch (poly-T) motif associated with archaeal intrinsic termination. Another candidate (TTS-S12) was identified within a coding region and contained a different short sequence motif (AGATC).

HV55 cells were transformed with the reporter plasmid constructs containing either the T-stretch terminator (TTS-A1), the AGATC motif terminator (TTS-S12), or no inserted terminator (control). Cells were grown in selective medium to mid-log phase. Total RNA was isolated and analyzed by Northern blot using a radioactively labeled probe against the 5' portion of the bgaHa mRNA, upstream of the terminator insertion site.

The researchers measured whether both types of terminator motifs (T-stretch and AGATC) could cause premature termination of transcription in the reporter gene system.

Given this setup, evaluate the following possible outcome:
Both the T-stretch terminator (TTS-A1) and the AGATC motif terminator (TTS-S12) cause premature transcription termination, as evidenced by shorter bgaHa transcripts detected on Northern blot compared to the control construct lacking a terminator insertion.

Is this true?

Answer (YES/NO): YES